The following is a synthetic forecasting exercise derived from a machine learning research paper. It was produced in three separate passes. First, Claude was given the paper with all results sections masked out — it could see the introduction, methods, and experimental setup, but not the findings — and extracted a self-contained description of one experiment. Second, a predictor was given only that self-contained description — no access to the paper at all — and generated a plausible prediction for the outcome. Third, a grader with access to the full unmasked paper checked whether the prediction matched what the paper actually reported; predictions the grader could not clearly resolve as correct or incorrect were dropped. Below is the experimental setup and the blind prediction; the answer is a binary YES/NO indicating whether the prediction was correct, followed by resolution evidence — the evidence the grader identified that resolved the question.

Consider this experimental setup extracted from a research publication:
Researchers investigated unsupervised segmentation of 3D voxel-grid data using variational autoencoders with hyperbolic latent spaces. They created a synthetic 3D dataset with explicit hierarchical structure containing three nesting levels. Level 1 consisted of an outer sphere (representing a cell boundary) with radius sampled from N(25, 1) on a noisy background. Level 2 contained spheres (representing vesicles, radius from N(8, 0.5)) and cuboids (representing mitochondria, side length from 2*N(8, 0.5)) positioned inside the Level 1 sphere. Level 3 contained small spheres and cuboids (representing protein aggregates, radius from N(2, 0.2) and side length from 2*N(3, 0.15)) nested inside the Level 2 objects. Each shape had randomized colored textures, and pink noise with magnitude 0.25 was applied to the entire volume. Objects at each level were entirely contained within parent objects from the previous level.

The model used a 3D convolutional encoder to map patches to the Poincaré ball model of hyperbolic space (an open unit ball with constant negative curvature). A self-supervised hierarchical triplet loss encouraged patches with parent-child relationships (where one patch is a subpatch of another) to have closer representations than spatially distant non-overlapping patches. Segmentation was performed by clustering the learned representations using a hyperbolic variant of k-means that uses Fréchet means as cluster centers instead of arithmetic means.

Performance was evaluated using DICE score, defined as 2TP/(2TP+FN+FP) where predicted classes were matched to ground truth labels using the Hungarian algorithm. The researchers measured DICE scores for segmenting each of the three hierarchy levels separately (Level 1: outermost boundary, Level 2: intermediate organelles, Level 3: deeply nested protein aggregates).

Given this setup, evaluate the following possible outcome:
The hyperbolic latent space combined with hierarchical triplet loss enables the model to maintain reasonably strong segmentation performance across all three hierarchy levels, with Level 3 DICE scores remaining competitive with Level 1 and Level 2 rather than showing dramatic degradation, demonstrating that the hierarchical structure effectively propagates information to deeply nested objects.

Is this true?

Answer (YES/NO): NO